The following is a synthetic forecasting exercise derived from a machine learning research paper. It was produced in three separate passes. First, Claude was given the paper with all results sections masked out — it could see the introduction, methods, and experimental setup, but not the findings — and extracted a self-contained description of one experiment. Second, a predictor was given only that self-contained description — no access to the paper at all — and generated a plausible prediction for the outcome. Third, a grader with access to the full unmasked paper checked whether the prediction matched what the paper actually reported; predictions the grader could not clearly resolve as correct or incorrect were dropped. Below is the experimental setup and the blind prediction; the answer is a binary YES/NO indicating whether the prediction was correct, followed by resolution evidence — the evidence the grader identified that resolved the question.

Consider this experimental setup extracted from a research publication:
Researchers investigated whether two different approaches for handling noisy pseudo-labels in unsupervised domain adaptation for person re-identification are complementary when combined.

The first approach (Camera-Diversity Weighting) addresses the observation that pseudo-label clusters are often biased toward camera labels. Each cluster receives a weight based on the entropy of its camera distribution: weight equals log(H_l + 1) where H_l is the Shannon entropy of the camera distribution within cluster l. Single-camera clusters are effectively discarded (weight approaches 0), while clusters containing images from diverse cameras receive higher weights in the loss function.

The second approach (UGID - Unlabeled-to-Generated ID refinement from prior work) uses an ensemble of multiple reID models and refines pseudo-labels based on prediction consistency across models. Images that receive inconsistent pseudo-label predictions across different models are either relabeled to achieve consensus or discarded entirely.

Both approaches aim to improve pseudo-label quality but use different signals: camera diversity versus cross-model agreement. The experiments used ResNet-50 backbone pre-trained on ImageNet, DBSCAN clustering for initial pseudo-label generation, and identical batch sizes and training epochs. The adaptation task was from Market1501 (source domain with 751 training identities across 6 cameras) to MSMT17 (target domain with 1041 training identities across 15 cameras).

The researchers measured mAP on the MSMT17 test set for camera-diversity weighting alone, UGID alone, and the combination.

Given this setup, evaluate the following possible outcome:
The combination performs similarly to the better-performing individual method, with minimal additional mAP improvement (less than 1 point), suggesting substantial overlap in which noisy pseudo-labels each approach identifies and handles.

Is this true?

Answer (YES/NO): NO